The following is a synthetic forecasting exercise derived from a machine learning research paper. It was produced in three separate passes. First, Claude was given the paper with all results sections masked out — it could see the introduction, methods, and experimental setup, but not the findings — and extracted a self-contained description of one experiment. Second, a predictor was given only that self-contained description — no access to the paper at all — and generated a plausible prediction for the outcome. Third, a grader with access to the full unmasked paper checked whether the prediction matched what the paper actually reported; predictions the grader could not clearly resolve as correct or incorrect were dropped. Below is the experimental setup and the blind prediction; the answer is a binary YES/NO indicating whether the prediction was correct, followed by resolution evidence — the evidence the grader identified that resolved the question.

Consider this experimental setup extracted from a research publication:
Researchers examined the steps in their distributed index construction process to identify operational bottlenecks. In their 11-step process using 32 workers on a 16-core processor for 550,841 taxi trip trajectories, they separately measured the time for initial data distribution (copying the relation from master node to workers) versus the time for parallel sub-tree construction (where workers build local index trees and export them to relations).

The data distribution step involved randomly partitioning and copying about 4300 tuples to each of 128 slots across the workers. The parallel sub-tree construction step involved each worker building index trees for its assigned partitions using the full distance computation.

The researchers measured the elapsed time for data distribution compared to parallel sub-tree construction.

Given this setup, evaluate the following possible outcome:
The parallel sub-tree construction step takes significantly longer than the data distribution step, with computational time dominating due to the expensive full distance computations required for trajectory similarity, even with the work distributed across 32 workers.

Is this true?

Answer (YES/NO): YES